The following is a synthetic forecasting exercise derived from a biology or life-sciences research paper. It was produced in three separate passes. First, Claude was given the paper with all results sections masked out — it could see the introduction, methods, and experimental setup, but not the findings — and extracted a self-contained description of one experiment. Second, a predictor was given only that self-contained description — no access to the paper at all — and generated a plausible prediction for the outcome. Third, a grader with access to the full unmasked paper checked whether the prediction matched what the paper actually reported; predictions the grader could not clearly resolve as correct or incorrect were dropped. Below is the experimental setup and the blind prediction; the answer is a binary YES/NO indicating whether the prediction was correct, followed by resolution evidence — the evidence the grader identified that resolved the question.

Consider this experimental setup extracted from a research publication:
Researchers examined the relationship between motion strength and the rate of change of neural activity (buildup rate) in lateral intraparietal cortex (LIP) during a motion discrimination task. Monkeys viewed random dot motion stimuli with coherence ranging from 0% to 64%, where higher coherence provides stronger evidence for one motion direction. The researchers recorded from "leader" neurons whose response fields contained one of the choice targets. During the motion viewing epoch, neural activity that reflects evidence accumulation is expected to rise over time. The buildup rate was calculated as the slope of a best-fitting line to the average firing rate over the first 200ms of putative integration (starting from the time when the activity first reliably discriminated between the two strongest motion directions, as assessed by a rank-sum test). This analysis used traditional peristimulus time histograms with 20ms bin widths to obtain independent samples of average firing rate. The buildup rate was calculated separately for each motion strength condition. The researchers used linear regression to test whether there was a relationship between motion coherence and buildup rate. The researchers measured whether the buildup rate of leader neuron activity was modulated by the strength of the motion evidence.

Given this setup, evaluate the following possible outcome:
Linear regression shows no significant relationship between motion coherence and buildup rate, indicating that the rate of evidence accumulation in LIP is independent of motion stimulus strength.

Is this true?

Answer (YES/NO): NO